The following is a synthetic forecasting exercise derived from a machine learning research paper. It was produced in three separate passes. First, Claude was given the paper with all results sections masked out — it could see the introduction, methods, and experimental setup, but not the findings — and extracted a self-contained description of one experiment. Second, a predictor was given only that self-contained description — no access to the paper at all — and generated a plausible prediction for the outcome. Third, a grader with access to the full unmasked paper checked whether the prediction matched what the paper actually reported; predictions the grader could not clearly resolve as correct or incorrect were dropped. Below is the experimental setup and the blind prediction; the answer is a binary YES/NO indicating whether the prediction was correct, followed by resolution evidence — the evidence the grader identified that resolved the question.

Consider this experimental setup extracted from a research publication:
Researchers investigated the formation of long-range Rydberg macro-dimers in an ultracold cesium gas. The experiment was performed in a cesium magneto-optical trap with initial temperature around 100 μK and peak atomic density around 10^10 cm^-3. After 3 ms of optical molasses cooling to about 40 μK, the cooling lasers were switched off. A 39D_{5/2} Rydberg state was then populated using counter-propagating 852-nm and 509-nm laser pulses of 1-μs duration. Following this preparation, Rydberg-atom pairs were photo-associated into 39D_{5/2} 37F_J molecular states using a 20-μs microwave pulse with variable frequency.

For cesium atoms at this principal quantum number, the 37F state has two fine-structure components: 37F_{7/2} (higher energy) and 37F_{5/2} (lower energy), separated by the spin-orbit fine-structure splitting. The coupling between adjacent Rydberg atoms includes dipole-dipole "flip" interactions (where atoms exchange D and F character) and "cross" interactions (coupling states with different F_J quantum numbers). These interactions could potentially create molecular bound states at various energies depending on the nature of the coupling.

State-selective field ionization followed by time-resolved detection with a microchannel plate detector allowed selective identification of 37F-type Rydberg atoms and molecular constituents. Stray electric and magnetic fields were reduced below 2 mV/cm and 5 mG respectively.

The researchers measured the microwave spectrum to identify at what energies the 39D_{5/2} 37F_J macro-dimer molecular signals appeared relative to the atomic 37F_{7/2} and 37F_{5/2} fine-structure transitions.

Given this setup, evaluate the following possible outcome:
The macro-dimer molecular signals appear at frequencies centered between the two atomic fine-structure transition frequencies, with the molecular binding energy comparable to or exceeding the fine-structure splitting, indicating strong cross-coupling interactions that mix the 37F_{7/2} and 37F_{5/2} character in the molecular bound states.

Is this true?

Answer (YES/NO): NO